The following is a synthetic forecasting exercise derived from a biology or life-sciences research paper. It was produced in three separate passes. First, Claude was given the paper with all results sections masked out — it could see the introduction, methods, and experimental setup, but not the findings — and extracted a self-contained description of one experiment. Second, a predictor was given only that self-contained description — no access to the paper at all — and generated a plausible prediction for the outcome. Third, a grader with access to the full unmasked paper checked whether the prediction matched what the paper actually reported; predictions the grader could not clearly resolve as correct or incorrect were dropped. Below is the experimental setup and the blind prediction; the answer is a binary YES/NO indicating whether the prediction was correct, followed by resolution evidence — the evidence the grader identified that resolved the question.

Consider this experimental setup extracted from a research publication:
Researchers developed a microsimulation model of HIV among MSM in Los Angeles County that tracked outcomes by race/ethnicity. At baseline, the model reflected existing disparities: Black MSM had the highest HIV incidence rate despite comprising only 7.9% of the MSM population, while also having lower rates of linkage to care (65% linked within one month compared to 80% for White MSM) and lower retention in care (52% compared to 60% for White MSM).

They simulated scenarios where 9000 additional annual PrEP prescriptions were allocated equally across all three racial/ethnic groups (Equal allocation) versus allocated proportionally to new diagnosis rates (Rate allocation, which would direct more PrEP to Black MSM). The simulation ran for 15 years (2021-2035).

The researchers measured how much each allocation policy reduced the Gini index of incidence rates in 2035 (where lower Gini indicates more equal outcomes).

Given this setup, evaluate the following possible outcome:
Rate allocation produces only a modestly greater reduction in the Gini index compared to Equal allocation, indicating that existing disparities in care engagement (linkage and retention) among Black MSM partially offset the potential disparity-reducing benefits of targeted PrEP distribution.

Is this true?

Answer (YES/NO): NO